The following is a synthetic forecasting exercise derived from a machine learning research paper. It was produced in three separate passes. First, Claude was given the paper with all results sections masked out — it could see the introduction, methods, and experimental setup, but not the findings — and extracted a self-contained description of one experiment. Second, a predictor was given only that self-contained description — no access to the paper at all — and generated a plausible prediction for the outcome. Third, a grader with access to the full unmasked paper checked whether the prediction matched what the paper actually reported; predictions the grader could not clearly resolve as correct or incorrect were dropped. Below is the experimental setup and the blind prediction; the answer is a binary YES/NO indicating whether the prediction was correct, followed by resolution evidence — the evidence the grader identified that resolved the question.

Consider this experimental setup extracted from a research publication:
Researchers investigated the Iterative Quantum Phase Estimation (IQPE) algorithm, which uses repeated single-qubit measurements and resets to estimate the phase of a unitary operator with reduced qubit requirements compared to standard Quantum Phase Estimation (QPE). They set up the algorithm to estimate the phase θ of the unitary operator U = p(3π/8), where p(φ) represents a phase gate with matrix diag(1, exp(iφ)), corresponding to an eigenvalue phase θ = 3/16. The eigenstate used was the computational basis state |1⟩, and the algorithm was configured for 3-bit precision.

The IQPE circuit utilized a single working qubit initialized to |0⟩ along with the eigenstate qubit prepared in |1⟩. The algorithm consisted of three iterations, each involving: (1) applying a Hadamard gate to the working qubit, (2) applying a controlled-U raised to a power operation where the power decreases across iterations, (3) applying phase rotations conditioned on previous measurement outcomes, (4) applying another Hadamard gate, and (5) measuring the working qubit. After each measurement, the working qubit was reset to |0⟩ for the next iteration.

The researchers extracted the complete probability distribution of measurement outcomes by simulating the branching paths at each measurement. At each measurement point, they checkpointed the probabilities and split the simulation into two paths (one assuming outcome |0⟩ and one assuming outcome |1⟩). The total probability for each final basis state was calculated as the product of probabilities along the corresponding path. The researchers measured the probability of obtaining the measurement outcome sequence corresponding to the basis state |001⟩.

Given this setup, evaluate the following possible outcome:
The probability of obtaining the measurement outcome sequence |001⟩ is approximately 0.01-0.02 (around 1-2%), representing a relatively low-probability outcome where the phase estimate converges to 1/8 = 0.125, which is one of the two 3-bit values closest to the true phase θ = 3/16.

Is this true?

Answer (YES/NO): NO